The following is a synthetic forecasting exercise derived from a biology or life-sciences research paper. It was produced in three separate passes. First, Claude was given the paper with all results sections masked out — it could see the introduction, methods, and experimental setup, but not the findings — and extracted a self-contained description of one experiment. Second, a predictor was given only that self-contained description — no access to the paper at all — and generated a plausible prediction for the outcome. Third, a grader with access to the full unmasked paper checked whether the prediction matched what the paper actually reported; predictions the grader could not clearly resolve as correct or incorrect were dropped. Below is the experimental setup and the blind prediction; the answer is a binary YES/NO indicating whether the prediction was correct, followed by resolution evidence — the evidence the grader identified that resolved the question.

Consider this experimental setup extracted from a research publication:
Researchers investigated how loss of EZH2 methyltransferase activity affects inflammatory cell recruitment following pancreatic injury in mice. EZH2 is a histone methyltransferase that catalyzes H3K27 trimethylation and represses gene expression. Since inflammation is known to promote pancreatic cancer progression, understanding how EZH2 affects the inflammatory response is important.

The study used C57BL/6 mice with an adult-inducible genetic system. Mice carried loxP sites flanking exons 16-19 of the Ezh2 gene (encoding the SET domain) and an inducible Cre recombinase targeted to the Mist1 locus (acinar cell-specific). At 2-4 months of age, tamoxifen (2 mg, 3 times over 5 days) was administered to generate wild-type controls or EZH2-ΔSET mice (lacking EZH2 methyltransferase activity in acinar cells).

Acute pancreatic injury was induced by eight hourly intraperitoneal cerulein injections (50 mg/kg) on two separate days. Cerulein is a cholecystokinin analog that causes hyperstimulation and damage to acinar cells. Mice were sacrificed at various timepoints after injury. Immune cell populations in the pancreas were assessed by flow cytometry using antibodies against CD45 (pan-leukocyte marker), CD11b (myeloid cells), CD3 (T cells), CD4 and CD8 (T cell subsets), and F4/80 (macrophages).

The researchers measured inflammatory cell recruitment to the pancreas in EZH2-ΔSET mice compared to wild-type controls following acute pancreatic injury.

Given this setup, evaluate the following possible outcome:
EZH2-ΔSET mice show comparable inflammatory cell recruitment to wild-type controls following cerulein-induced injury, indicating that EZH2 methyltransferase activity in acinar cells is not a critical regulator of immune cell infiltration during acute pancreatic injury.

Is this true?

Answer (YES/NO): NO